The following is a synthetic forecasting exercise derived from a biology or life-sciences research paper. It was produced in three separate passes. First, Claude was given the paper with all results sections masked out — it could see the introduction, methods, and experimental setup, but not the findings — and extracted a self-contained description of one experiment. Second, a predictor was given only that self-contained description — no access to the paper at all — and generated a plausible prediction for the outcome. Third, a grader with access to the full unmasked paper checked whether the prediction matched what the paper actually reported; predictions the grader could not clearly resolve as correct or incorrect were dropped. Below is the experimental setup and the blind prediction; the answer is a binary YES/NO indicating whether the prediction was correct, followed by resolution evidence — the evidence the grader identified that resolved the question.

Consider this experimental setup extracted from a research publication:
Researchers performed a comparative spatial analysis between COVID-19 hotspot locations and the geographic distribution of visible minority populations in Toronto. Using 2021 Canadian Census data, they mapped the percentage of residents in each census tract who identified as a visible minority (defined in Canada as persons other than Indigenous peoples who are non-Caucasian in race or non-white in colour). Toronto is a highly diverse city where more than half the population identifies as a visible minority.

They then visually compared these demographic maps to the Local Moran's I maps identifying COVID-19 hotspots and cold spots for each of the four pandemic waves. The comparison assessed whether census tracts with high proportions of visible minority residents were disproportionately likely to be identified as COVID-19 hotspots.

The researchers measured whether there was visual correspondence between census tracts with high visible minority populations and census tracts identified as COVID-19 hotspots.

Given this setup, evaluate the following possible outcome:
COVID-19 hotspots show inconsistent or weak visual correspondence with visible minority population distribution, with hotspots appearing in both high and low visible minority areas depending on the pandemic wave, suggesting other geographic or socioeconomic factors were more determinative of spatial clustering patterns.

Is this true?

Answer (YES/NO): NO